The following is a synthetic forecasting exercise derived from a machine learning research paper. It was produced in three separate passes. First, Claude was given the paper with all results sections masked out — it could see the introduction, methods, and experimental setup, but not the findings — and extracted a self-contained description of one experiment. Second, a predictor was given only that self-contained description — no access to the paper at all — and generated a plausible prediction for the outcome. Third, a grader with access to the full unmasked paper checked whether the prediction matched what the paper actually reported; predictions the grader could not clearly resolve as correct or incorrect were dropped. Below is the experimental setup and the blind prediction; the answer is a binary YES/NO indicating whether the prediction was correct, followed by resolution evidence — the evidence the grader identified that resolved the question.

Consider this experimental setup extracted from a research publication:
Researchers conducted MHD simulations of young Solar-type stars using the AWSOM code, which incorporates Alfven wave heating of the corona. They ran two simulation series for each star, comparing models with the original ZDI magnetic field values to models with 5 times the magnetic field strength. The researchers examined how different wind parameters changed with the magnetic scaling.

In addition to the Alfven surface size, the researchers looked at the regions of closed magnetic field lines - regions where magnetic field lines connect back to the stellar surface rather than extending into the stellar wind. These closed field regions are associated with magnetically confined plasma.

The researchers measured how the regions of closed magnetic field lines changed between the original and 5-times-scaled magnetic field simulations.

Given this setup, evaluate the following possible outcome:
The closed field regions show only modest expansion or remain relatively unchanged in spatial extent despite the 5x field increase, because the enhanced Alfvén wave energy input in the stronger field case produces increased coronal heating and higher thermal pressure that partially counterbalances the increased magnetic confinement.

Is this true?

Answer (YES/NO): NO